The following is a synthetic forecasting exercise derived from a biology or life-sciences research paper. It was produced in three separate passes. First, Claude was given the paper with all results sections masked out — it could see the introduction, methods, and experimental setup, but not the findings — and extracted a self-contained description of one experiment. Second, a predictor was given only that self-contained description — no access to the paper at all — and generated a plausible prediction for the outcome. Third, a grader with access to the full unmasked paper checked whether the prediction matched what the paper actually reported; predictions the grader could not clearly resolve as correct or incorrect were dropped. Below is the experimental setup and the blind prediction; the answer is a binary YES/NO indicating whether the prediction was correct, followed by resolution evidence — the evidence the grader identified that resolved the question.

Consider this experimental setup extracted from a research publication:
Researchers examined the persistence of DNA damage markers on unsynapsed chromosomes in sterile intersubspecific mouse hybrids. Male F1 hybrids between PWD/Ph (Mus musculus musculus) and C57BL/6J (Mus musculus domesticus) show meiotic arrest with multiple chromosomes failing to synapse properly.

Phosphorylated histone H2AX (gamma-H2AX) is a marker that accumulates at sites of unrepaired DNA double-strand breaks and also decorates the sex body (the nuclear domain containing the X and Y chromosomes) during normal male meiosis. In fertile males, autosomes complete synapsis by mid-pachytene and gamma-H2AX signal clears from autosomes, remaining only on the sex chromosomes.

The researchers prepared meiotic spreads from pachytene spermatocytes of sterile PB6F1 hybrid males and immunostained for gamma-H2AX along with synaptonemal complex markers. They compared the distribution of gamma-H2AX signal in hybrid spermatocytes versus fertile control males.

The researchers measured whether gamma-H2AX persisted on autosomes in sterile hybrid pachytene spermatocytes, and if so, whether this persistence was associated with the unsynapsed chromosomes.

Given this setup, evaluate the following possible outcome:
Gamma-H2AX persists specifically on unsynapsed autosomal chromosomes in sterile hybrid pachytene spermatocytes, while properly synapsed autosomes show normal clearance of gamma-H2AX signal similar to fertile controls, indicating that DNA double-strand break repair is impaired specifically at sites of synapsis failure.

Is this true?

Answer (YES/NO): YES